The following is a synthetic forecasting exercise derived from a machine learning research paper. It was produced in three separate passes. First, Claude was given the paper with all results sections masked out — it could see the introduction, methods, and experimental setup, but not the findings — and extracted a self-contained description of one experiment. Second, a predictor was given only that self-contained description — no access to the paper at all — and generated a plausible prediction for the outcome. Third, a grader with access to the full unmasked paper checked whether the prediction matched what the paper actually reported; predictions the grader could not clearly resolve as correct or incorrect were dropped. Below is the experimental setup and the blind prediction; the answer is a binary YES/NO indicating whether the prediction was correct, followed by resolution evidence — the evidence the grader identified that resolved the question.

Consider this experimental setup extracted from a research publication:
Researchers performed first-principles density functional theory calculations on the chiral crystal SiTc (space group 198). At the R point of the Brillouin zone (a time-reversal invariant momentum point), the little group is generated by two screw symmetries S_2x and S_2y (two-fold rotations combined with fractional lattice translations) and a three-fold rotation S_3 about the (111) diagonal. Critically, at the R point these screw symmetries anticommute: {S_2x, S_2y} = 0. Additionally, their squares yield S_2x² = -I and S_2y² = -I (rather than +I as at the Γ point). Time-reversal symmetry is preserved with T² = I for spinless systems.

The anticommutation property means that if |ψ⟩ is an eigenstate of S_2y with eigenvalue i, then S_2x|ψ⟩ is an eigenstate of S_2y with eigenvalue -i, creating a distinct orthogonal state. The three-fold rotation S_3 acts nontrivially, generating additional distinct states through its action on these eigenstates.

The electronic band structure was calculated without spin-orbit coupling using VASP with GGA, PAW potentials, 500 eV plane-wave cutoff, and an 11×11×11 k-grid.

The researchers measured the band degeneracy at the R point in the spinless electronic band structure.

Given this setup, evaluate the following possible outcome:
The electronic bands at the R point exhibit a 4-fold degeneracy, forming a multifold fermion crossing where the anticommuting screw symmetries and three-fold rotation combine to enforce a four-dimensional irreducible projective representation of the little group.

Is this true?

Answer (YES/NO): YES